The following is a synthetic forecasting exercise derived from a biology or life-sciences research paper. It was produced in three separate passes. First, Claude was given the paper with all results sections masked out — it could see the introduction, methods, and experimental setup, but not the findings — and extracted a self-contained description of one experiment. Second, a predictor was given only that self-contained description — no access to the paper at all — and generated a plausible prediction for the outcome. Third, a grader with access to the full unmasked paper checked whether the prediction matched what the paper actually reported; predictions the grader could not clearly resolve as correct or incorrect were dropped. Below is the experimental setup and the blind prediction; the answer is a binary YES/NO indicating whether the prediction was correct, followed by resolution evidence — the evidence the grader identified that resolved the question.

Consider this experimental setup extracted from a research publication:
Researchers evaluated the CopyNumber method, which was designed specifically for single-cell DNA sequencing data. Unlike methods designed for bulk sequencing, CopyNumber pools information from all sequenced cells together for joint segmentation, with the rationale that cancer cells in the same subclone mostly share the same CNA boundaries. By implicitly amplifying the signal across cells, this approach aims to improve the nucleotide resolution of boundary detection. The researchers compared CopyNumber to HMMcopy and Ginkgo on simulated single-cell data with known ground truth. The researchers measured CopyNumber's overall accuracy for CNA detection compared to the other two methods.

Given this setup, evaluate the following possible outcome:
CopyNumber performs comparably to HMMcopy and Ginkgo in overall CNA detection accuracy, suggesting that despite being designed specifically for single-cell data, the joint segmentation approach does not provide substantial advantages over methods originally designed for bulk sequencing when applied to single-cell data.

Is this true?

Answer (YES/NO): NO